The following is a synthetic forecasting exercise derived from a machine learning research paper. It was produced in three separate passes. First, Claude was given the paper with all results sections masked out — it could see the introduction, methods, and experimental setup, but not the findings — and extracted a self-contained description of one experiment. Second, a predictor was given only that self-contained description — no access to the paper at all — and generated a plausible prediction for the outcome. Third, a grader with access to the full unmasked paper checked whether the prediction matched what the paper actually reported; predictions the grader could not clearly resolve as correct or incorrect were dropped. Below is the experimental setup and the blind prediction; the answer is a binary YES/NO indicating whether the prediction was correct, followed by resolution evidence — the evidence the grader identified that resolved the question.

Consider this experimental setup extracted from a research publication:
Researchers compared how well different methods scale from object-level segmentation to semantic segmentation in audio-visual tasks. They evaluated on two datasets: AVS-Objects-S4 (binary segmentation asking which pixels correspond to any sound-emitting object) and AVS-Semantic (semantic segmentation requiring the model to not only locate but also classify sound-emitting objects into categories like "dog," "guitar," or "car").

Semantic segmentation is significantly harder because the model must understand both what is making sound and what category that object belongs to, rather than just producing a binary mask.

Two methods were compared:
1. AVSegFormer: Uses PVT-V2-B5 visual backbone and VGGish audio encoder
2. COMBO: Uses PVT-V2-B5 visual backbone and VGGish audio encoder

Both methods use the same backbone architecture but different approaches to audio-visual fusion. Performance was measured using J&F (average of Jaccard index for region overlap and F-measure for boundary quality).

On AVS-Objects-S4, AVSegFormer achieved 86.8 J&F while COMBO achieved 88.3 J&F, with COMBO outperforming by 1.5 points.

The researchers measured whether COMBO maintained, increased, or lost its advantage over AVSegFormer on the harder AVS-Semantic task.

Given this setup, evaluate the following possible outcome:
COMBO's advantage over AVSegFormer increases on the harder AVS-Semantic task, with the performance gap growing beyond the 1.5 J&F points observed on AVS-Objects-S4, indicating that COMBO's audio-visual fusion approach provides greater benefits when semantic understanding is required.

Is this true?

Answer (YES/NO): YES